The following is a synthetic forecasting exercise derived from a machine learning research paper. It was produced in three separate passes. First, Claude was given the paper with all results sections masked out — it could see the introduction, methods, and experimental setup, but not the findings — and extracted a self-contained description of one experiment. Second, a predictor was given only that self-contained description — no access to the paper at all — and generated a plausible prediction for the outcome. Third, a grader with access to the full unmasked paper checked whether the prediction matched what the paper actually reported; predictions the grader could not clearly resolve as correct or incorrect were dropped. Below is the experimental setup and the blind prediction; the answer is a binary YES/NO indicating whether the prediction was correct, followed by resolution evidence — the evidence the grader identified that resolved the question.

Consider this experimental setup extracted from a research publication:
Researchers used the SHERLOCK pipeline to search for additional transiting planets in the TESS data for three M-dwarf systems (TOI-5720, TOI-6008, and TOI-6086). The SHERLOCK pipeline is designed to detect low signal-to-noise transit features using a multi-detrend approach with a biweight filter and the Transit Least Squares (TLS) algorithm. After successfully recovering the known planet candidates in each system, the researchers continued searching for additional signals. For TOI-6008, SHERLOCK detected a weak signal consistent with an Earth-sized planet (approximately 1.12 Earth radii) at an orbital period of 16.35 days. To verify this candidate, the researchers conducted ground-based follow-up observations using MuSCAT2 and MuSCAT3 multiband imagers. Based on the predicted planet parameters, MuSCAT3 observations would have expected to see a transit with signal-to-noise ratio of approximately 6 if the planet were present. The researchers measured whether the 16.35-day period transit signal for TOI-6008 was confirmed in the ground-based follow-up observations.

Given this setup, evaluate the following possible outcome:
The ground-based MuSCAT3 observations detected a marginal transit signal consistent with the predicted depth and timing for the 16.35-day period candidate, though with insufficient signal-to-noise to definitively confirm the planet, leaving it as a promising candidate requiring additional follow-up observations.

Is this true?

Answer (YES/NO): NO